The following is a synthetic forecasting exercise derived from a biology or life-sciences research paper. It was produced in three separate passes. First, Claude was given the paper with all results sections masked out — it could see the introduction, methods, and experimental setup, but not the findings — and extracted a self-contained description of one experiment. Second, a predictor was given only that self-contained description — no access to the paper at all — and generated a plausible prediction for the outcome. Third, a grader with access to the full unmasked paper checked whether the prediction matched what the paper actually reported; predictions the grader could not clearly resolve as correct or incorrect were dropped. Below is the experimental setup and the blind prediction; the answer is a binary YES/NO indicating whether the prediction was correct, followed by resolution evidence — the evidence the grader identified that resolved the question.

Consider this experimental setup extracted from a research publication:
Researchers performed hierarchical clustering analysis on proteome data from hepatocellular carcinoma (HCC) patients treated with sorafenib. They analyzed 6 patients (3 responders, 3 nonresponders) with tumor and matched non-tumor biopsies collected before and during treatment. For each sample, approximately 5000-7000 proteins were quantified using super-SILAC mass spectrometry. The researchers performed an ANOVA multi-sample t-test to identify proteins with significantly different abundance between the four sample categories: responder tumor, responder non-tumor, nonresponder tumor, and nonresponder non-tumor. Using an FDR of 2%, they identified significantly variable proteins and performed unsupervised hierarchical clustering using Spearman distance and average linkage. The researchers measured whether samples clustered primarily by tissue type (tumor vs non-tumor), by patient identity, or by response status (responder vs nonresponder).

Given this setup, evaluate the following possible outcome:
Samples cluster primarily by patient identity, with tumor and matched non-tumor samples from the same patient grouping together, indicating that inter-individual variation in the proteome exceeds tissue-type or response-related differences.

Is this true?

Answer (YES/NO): NO